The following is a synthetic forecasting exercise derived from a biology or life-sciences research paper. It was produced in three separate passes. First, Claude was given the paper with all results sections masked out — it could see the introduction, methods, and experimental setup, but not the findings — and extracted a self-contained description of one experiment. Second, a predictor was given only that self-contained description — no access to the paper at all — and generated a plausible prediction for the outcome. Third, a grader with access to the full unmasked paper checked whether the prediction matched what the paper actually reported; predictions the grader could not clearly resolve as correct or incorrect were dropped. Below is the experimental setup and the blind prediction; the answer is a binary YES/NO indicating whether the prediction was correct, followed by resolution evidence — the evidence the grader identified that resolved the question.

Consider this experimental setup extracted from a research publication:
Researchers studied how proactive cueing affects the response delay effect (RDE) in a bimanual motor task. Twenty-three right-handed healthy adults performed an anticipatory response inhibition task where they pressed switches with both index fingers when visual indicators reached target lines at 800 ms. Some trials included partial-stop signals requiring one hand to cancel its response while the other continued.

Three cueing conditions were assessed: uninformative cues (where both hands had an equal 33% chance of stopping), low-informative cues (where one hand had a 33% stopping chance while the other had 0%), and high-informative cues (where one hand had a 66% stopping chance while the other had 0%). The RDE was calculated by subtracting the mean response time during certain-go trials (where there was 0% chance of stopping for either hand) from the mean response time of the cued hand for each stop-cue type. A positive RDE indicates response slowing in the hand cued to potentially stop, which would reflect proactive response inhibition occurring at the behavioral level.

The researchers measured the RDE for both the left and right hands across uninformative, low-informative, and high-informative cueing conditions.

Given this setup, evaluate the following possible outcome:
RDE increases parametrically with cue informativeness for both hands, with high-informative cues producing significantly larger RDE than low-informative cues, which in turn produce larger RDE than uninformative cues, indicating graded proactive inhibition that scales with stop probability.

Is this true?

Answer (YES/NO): YES